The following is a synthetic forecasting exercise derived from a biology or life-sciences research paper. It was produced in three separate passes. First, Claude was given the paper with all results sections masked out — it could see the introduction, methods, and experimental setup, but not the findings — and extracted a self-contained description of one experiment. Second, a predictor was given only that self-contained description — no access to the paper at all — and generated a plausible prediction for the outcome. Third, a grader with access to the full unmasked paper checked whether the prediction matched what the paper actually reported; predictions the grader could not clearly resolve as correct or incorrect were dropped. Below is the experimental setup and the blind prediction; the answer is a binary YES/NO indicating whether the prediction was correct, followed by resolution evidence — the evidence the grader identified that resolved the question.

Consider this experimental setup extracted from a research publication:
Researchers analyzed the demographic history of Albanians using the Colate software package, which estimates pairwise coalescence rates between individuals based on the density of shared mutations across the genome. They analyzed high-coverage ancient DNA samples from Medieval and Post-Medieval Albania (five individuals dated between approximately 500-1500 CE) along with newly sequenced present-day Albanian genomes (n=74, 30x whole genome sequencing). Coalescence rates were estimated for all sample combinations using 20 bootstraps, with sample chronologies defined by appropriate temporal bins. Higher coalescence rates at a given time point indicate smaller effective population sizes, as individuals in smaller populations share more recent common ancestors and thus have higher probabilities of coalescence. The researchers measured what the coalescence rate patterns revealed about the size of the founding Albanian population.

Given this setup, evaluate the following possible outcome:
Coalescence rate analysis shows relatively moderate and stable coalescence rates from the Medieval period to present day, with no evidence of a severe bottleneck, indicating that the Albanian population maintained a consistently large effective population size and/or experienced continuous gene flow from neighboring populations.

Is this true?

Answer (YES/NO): NO